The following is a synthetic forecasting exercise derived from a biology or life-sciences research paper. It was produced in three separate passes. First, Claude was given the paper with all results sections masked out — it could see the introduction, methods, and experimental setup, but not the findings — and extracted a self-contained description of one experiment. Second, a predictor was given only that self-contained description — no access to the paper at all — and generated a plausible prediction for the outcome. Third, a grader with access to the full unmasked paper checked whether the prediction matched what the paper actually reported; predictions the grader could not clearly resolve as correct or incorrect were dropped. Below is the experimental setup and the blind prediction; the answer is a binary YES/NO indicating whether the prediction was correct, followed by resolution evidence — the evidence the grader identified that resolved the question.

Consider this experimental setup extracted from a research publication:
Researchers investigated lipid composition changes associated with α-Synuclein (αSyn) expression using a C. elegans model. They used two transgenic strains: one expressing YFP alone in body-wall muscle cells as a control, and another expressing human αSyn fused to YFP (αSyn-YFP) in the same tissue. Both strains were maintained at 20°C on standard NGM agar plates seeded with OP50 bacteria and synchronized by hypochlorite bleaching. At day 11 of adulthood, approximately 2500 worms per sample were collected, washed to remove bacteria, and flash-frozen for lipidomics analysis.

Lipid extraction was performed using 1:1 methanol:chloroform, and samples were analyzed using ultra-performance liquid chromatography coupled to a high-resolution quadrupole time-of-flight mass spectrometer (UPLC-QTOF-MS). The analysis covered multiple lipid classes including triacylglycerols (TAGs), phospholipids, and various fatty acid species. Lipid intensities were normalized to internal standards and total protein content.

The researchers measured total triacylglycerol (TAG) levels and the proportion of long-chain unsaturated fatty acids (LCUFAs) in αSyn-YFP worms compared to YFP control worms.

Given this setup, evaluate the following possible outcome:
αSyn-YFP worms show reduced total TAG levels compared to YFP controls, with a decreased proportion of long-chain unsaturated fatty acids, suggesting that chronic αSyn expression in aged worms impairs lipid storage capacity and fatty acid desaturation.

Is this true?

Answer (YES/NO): NO